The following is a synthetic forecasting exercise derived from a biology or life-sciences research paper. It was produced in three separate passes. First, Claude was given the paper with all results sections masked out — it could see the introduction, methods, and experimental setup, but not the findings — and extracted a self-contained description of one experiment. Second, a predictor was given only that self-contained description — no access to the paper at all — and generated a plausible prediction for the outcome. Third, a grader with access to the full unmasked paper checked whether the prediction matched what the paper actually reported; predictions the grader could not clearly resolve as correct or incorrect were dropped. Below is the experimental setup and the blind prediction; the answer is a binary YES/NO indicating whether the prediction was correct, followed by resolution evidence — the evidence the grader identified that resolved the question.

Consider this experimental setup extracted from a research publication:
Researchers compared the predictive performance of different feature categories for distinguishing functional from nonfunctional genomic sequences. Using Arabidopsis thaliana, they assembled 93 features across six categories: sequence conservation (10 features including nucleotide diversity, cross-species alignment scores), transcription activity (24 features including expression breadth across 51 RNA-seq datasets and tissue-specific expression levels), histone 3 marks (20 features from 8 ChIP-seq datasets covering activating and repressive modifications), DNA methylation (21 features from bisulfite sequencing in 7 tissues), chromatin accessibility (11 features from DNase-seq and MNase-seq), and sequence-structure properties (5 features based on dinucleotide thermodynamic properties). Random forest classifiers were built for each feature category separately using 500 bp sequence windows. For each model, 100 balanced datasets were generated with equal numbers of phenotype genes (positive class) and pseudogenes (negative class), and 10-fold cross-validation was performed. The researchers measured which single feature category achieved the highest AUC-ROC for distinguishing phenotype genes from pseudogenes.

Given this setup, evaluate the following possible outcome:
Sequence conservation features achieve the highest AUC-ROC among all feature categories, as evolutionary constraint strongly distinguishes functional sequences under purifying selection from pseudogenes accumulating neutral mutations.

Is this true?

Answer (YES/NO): NO